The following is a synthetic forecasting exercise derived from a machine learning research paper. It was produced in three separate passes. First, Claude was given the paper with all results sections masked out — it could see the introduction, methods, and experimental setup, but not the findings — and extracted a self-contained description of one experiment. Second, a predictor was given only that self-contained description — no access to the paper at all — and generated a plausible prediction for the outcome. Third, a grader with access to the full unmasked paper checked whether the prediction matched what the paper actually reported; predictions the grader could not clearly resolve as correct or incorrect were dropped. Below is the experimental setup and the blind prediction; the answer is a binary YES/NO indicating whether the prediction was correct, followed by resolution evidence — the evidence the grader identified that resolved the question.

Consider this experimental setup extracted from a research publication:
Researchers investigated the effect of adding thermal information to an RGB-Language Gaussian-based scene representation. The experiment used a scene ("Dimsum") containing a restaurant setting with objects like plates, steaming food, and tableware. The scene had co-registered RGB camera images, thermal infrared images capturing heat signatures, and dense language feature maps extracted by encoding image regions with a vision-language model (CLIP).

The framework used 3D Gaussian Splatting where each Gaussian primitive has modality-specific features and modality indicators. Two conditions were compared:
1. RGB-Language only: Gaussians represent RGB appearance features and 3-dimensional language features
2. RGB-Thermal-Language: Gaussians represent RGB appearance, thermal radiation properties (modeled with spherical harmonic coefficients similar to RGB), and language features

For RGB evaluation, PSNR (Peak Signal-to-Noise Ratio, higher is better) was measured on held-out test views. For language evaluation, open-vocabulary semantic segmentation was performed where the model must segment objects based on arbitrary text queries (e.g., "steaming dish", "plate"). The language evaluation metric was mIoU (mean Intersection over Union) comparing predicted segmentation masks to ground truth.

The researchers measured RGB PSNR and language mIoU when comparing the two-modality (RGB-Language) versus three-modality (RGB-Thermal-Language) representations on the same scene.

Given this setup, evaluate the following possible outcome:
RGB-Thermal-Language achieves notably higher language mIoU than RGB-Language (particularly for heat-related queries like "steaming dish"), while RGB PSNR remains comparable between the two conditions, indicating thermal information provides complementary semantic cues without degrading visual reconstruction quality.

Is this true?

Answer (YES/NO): NO